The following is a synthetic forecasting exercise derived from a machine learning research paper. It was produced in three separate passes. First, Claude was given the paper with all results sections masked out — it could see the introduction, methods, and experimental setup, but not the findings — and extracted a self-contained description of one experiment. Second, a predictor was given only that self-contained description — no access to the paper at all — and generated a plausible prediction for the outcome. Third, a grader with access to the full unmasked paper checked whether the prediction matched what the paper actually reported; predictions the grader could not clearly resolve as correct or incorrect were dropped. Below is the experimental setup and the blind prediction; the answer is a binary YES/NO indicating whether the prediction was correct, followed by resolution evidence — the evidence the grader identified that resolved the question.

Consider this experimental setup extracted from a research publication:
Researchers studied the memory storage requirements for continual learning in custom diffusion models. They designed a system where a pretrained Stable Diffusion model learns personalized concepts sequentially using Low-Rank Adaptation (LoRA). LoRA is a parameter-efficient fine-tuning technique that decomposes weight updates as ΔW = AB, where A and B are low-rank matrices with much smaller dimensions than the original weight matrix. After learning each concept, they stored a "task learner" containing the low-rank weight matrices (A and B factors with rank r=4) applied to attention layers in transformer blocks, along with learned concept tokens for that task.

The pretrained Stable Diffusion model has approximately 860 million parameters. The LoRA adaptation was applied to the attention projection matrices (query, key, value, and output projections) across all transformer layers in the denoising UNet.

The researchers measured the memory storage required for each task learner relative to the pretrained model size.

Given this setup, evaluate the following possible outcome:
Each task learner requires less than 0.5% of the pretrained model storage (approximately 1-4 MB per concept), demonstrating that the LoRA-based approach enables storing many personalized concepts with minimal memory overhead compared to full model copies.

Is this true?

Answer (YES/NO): YES